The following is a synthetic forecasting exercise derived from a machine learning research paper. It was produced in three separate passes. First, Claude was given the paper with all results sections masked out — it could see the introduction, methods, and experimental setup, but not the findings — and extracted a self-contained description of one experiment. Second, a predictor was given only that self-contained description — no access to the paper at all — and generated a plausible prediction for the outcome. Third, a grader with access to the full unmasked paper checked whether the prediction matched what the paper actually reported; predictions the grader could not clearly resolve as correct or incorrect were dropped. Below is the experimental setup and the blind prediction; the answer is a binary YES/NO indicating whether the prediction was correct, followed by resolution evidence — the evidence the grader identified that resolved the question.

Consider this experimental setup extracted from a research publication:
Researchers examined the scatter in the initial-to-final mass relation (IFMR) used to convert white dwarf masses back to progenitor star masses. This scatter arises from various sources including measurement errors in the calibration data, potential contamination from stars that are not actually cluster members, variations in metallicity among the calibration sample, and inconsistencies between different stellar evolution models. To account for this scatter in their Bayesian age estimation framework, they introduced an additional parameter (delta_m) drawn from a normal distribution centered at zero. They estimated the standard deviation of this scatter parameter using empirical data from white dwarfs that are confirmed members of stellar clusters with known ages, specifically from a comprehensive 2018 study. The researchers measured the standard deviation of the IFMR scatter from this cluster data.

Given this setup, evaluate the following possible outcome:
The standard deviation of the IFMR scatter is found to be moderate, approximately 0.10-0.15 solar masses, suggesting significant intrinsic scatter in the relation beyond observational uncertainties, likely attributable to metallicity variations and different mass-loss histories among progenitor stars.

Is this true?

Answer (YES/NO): NO